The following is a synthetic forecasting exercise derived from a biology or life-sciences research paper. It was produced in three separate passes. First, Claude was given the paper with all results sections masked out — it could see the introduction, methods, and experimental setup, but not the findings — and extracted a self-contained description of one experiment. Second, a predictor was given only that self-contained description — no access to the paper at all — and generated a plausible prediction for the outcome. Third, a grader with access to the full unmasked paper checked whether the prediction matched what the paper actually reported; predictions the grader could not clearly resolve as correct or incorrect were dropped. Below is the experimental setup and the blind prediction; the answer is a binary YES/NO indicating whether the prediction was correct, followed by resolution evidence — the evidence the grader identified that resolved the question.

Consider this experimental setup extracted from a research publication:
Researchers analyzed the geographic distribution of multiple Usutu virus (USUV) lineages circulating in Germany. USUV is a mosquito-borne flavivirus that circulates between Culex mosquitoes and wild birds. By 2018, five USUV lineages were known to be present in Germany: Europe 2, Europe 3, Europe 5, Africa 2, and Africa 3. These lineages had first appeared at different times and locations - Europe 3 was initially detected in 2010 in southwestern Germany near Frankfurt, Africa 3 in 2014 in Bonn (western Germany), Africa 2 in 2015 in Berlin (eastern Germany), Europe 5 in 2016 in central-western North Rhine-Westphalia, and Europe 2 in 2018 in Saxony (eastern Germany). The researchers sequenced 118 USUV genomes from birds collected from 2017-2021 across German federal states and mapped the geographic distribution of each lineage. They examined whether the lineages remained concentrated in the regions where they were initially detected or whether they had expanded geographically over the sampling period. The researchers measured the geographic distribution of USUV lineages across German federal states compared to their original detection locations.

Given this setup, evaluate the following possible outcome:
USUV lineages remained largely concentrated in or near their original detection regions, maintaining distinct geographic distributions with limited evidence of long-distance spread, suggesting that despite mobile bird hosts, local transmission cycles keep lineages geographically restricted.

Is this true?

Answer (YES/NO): NO